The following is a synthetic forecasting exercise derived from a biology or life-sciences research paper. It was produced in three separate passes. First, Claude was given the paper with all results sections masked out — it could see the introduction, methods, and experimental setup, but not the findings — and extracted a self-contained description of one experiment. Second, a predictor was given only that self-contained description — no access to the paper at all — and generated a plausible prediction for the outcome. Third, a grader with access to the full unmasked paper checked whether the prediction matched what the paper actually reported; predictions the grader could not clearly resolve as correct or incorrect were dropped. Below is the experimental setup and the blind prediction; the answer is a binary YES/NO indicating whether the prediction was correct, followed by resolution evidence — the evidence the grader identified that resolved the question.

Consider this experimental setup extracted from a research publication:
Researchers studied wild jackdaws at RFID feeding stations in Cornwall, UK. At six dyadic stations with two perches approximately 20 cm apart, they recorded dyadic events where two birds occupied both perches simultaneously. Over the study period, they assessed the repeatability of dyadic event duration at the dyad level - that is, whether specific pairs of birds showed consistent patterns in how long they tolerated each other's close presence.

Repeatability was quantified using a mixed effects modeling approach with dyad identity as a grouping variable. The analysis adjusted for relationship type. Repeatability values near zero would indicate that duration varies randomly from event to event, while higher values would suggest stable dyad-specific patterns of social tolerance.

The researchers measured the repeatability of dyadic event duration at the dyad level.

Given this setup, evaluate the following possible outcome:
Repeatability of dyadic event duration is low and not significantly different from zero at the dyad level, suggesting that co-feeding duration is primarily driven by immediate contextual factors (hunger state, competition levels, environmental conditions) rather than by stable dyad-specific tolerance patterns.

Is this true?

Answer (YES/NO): NO